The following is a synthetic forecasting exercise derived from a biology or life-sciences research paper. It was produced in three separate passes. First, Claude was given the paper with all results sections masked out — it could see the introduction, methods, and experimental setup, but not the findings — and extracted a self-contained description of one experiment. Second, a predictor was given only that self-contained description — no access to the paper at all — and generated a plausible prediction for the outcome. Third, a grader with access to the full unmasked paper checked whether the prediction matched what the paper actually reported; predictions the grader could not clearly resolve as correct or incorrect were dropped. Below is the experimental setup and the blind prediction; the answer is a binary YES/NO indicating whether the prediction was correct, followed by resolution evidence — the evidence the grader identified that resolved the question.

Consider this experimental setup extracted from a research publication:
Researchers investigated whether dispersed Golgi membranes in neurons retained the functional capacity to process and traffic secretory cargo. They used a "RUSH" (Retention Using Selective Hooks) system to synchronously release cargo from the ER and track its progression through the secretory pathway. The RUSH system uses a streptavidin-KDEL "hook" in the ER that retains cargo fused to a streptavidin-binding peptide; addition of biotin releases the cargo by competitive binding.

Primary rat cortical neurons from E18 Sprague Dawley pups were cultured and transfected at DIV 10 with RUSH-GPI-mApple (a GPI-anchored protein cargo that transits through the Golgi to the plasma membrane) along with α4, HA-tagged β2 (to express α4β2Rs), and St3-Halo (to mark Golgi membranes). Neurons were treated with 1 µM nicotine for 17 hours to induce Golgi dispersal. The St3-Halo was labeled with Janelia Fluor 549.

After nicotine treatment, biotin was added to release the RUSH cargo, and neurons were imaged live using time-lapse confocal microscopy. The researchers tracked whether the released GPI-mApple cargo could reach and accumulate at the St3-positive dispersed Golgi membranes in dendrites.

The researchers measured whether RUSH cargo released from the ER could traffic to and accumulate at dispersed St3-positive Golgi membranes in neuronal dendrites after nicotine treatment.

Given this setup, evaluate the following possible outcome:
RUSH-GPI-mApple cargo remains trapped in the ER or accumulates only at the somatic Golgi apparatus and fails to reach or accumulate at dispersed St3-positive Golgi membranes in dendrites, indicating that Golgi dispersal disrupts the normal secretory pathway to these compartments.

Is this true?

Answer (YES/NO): NO